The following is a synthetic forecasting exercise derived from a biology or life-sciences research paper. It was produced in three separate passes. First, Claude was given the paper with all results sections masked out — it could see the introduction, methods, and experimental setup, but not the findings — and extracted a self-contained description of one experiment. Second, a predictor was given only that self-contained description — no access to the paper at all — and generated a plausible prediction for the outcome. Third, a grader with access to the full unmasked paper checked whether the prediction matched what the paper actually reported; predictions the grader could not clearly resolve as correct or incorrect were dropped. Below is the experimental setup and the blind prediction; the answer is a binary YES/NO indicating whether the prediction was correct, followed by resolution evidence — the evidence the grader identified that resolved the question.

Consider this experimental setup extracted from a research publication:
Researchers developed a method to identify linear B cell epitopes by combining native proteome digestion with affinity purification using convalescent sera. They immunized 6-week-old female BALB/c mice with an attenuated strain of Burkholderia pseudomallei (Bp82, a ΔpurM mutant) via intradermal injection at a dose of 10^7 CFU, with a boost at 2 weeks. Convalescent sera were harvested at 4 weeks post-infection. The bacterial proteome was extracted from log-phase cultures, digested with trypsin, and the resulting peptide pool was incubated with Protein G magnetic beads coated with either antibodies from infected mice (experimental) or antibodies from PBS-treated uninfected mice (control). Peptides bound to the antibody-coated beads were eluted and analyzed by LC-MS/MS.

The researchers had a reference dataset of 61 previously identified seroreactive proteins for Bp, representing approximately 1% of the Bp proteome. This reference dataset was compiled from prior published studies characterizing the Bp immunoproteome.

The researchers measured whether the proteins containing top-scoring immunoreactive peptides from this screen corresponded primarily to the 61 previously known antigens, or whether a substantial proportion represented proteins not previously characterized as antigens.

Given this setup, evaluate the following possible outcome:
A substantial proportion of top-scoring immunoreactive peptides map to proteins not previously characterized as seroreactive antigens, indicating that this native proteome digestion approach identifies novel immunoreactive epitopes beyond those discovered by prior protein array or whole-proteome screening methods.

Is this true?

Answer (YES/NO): YES